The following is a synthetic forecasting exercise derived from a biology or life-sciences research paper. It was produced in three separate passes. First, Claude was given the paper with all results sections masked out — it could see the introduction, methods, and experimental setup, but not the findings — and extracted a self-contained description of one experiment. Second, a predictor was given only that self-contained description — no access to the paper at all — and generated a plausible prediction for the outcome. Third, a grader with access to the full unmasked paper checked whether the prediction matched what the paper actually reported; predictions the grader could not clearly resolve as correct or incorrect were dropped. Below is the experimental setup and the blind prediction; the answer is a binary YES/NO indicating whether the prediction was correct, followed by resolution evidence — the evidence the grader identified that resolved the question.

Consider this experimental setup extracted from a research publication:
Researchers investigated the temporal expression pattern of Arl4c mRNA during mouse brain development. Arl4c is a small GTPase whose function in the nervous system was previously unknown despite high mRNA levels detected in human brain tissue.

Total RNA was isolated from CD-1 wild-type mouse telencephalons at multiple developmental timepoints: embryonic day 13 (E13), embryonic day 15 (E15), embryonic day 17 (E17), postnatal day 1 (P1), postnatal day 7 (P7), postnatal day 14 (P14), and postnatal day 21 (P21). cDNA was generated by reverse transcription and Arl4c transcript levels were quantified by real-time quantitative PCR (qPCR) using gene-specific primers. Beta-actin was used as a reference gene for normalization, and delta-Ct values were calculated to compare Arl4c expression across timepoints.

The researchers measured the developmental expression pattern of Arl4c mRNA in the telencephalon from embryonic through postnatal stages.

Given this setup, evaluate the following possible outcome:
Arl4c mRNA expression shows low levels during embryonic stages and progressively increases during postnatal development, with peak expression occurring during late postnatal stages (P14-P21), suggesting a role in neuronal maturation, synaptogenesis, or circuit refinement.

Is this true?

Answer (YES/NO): NO